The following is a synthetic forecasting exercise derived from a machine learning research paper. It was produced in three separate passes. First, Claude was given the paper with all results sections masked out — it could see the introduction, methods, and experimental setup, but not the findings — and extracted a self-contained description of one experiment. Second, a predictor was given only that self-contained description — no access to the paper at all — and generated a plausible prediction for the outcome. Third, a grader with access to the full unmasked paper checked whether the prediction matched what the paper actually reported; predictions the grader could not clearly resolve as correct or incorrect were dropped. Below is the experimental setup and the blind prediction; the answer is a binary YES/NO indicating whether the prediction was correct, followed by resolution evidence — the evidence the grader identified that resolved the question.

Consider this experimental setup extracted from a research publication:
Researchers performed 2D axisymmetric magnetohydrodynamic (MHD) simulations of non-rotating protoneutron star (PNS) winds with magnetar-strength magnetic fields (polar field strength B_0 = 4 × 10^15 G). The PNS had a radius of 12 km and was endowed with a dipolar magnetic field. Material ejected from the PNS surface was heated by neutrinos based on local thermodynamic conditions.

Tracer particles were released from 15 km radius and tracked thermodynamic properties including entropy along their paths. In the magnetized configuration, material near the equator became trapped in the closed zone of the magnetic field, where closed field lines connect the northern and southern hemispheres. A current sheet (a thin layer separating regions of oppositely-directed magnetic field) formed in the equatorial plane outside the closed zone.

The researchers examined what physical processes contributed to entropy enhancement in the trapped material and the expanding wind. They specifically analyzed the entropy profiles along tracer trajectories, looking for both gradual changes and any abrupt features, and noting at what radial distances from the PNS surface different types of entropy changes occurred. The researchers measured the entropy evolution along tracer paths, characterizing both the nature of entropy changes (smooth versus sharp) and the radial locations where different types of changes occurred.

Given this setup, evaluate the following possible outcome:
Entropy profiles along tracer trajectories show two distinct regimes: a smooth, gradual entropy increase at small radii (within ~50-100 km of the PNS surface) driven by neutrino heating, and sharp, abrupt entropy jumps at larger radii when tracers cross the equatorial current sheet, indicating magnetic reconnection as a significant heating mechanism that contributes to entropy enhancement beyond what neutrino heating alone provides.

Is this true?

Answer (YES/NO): NO